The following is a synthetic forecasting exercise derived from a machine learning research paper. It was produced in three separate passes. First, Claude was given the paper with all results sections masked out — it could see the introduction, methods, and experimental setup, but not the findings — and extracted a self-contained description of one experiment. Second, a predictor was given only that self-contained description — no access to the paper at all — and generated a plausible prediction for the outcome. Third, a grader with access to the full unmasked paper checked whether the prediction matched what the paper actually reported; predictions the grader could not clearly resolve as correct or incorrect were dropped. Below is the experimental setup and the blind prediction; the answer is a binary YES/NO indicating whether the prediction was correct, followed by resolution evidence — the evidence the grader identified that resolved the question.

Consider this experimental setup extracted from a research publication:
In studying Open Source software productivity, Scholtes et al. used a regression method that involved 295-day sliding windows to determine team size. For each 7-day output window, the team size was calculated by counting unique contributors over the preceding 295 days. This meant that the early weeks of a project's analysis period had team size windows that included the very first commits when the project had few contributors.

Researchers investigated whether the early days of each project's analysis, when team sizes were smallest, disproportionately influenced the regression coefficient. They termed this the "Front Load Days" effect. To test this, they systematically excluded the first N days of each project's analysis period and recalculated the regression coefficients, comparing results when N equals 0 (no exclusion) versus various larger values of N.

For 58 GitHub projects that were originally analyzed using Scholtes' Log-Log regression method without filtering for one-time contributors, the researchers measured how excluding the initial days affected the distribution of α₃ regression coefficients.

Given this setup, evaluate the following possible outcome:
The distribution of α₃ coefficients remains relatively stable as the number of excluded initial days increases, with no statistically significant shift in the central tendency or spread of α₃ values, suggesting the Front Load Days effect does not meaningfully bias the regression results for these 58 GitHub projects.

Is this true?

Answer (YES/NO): NO